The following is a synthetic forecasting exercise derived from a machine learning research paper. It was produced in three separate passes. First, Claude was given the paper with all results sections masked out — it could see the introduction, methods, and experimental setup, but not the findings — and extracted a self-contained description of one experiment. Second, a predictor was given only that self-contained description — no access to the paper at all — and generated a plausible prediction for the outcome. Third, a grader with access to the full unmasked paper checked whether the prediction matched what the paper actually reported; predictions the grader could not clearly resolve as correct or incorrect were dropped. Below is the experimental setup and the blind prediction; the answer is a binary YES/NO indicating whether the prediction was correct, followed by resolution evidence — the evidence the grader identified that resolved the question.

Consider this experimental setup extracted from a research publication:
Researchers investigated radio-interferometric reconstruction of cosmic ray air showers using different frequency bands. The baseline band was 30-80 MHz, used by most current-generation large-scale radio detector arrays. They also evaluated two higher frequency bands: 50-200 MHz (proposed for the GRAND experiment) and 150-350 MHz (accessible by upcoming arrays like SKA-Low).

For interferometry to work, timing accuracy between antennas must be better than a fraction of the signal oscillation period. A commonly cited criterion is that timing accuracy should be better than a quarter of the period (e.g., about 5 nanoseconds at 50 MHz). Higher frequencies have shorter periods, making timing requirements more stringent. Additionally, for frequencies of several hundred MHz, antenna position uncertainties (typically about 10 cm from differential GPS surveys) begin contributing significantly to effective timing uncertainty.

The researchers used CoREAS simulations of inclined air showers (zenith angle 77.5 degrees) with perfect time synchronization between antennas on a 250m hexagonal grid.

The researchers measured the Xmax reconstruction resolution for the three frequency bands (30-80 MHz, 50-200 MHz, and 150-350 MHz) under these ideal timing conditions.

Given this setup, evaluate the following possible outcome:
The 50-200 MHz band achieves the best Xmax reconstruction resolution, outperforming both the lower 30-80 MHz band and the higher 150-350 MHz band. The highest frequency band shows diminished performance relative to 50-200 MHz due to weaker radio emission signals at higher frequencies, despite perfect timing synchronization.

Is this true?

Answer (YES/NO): NO